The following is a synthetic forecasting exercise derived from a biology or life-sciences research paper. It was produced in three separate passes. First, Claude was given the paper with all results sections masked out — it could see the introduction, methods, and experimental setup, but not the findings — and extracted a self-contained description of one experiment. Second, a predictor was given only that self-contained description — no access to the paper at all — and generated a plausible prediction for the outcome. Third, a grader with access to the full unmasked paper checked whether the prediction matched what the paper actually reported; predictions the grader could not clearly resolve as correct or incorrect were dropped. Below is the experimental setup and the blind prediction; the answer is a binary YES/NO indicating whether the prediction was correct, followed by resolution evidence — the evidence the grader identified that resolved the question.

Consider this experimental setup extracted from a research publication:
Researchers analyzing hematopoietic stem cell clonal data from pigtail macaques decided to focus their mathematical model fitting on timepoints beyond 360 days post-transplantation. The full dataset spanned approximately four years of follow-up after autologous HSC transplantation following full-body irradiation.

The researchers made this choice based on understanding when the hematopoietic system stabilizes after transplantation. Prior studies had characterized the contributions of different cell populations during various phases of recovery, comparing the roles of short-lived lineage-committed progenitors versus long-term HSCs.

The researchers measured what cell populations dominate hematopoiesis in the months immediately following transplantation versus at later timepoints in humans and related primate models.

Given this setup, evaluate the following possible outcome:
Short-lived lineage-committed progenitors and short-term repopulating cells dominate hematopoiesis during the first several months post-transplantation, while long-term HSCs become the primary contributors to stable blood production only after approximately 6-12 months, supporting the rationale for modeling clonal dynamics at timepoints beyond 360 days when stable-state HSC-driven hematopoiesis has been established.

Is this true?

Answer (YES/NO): YES